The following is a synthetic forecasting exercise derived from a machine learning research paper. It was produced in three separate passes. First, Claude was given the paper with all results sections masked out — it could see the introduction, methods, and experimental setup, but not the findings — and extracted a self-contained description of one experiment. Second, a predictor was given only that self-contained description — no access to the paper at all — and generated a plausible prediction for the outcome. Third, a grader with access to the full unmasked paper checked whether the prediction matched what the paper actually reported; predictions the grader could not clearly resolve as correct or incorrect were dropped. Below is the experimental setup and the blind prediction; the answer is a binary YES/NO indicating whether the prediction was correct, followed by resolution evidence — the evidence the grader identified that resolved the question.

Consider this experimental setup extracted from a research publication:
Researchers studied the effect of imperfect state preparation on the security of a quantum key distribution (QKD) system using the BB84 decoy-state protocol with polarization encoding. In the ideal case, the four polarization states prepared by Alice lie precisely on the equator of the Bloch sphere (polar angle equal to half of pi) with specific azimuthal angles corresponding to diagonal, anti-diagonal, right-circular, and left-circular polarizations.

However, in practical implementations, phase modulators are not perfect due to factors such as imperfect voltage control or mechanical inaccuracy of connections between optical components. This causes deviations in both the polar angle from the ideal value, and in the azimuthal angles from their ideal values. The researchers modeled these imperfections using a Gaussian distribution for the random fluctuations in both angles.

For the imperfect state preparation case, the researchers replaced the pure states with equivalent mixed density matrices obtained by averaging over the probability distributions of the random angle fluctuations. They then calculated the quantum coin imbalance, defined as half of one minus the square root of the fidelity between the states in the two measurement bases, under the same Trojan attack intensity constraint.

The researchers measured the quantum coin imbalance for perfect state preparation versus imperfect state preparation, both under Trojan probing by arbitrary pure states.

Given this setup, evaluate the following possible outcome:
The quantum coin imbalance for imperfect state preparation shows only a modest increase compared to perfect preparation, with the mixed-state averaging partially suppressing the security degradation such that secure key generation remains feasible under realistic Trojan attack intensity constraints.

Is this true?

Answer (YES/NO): NO